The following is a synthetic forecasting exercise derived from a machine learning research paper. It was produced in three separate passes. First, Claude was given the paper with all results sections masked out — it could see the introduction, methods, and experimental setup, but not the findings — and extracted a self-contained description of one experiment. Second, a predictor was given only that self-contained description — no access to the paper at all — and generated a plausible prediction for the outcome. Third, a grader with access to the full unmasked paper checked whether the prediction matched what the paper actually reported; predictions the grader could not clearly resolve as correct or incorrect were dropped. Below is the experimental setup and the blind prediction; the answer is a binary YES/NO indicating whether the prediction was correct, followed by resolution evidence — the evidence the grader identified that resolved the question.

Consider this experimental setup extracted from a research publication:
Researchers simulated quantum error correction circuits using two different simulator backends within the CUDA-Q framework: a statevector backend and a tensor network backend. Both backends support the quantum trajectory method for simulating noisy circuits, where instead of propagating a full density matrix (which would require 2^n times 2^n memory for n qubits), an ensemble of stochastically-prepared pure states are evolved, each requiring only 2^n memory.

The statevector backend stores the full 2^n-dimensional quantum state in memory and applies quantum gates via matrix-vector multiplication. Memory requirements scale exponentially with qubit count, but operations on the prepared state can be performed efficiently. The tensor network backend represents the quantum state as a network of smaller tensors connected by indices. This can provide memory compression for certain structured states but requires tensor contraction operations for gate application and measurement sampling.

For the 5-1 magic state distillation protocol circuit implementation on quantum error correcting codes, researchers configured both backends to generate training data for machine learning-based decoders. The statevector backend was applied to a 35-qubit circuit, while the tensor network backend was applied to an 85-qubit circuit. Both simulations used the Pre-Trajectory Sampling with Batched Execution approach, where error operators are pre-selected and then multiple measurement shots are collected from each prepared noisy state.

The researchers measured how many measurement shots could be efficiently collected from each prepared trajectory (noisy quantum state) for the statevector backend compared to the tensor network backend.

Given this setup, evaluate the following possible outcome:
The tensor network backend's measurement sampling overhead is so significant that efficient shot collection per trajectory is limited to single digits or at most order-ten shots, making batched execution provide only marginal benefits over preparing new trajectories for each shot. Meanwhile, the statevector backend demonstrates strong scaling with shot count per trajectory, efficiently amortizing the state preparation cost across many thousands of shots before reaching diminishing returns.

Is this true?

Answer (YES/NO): NO